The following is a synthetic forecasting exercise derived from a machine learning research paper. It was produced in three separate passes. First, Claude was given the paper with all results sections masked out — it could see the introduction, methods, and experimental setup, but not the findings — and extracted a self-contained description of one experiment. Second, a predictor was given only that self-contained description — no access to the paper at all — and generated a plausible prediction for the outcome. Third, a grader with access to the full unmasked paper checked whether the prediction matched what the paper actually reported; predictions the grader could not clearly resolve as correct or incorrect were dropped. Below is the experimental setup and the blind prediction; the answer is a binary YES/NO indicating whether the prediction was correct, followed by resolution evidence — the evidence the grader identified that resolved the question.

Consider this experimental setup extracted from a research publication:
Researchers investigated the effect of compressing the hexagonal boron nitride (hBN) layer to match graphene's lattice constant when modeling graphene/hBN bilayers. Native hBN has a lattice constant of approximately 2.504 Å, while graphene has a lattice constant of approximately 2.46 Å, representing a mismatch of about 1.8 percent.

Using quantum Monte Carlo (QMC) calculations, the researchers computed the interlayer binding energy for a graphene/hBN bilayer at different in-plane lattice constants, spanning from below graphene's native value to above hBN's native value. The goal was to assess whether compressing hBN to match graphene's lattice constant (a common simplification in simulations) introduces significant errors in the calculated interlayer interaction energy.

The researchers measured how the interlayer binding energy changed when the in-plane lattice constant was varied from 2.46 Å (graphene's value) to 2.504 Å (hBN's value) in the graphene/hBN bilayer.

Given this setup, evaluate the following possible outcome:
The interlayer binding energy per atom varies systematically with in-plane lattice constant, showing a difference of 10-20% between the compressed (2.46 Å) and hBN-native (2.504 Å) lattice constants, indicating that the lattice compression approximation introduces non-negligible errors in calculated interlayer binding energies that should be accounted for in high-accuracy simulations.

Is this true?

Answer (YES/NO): NO